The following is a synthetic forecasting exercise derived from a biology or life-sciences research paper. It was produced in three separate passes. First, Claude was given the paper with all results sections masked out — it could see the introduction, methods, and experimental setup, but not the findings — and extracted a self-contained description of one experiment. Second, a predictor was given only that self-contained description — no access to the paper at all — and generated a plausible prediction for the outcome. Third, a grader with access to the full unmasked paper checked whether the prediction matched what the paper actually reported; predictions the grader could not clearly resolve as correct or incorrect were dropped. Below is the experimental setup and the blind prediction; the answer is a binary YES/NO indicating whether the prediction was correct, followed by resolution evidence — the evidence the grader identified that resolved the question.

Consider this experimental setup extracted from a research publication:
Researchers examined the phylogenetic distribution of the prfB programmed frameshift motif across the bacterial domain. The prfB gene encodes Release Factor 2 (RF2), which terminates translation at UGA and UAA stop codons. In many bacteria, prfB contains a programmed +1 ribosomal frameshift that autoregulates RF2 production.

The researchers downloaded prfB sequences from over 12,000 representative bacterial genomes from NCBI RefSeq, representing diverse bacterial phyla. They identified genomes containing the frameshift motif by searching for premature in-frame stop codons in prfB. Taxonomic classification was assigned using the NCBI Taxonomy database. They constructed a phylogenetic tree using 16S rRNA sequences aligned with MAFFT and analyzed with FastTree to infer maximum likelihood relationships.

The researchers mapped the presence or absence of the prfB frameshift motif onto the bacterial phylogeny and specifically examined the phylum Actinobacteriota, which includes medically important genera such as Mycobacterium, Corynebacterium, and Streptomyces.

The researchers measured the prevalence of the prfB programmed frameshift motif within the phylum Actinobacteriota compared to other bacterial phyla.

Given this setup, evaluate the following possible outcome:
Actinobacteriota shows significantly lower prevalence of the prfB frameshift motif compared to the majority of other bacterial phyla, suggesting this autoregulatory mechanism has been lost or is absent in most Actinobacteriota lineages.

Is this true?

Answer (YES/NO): YES